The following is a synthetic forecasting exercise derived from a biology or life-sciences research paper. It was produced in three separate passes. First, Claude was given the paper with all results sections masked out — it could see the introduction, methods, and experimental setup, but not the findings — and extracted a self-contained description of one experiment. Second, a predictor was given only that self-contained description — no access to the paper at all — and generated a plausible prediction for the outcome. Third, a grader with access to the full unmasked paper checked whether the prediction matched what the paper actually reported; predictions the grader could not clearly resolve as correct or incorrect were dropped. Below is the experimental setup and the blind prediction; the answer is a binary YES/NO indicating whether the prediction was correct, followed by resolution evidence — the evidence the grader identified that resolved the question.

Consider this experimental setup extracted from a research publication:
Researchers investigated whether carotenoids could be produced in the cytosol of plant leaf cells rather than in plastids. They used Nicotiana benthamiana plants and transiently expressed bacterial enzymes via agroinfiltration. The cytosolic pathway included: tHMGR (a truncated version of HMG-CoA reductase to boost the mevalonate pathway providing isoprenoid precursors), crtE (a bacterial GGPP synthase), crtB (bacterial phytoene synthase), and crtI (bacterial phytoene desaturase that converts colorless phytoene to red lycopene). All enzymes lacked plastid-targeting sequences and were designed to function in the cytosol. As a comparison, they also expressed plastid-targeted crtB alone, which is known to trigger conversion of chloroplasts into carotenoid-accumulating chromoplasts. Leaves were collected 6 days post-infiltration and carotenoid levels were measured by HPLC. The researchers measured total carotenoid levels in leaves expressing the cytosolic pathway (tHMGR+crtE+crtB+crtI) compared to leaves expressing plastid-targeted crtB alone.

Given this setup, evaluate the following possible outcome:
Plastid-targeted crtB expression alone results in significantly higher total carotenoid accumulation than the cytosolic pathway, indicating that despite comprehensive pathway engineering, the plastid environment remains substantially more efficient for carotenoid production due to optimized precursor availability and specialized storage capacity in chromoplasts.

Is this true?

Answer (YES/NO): NO